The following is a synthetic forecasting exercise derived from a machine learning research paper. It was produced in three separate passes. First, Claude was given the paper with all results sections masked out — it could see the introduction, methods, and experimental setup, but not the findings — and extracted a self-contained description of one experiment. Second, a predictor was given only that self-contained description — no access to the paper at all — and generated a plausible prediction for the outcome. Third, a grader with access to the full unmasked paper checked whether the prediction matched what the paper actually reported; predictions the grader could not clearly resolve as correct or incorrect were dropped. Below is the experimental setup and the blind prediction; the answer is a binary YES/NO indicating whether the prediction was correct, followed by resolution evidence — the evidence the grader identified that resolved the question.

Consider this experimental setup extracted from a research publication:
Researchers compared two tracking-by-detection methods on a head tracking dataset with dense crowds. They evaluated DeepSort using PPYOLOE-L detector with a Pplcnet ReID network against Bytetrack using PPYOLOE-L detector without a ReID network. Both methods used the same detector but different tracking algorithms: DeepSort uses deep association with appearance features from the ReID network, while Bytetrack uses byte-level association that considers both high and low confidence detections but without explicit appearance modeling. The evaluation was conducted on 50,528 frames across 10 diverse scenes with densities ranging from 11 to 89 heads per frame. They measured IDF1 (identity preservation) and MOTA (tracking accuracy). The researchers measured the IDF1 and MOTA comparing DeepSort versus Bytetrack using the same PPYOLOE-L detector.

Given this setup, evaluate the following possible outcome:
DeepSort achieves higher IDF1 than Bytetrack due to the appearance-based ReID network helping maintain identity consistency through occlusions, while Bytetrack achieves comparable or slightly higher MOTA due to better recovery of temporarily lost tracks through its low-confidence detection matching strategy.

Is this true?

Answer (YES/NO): YES